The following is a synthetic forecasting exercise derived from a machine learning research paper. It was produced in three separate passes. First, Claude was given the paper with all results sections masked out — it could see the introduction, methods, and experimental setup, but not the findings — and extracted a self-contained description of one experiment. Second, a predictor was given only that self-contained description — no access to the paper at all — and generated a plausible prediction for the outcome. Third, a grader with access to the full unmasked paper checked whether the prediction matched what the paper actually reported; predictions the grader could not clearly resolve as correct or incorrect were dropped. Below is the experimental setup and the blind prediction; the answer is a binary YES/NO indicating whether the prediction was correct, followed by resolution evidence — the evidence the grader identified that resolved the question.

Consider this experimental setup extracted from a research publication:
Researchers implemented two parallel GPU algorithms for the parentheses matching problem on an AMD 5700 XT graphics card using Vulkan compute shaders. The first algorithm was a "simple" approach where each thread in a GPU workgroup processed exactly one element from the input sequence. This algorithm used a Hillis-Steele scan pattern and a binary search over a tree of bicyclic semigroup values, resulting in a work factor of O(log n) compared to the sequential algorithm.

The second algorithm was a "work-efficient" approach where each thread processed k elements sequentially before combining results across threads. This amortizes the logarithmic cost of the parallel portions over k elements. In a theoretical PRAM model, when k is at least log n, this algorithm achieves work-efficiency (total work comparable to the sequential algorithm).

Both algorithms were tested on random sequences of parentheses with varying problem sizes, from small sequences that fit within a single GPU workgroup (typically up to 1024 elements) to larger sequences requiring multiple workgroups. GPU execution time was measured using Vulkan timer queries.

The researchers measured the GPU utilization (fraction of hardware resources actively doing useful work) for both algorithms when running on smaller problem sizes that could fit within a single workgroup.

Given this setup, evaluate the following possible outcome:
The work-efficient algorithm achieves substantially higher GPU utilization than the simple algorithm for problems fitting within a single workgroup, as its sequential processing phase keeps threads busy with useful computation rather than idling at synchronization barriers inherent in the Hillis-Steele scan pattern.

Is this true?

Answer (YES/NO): NO